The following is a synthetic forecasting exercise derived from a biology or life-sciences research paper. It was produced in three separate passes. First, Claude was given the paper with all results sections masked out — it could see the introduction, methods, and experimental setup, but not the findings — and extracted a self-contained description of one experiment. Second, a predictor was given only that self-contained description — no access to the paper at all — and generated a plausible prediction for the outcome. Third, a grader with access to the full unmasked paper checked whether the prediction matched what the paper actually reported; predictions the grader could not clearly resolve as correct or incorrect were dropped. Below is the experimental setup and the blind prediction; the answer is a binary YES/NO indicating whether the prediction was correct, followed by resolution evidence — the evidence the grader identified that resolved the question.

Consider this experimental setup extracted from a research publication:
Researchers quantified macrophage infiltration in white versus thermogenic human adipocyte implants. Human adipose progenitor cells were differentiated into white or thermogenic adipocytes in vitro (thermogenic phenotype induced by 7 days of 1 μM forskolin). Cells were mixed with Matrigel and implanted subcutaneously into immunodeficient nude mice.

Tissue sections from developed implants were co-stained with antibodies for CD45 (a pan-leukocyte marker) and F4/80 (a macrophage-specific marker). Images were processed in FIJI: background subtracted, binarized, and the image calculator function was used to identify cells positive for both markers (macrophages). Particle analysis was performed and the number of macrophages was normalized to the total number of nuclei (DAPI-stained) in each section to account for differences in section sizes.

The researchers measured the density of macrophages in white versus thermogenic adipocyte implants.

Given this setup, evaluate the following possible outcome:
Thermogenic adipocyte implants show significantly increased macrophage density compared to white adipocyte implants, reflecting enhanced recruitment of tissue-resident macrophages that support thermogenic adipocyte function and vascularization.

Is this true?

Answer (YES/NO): YES